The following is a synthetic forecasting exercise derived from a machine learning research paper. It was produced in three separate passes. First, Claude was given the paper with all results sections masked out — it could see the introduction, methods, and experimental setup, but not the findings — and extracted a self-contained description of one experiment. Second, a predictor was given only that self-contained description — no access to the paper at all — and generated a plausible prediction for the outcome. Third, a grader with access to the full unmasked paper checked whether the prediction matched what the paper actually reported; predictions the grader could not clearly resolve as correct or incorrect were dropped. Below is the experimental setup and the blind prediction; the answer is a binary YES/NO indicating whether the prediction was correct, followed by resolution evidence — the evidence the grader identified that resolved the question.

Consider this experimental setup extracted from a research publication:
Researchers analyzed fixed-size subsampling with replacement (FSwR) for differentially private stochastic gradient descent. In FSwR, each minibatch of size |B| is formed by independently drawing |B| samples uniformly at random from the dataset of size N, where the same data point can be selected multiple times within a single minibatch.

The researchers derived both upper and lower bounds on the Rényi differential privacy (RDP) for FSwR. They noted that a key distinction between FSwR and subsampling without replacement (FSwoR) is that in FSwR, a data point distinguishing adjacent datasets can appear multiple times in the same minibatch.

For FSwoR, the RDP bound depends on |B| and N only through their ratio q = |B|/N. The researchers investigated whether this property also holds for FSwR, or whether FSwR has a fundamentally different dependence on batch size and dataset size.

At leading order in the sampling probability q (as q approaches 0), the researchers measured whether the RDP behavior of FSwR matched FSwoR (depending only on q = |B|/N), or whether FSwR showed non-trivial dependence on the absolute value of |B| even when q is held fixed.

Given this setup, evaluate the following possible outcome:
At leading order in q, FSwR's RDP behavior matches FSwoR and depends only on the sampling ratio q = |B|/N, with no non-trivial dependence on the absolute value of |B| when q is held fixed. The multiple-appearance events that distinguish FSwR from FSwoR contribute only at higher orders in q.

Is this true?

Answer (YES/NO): YES